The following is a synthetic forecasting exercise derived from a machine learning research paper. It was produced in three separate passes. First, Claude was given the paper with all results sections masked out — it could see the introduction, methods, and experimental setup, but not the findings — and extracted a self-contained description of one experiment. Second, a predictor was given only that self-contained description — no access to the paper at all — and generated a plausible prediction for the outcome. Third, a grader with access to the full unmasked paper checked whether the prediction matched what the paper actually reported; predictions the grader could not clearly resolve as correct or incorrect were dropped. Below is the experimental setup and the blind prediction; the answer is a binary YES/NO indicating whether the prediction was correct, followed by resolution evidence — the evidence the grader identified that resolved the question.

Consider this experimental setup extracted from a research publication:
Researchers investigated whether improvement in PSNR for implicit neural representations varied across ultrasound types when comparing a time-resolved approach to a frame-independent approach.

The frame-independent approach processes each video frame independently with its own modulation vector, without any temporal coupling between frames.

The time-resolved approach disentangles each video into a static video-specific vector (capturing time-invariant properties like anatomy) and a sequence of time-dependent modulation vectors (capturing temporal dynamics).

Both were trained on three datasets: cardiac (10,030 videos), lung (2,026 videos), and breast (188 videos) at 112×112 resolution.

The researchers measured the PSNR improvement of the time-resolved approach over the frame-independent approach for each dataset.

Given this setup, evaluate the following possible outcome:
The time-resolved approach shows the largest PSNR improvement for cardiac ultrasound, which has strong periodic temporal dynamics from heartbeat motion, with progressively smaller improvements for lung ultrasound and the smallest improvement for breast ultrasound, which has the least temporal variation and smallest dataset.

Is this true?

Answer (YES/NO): NO